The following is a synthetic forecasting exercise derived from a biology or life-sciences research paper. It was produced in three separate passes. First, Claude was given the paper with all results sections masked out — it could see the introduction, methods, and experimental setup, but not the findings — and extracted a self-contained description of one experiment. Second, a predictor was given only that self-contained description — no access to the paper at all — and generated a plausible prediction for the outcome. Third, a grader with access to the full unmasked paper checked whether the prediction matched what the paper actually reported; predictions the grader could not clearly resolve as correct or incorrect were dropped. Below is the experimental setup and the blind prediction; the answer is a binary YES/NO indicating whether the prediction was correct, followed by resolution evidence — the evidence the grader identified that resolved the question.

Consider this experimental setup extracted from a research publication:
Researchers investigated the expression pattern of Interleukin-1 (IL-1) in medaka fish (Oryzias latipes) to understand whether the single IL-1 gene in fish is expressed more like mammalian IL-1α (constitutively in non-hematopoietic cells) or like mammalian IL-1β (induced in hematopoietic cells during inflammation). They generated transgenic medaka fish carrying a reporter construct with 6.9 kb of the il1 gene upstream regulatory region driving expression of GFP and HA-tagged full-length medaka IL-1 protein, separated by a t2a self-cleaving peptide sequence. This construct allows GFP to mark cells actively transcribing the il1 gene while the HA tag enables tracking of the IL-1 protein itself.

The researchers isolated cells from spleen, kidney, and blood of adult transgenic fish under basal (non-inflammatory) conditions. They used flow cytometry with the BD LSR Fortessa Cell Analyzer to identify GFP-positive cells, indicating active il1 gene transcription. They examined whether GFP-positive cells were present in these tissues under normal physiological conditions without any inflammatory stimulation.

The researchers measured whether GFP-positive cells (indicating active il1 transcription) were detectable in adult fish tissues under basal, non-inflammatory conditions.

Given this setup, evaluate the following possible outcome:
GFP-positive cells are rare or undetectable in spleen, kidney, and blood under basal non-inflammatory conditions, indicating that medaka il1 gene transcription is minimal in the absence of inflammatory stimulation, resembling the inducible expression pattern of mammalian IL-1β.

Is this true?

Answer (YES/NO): NO